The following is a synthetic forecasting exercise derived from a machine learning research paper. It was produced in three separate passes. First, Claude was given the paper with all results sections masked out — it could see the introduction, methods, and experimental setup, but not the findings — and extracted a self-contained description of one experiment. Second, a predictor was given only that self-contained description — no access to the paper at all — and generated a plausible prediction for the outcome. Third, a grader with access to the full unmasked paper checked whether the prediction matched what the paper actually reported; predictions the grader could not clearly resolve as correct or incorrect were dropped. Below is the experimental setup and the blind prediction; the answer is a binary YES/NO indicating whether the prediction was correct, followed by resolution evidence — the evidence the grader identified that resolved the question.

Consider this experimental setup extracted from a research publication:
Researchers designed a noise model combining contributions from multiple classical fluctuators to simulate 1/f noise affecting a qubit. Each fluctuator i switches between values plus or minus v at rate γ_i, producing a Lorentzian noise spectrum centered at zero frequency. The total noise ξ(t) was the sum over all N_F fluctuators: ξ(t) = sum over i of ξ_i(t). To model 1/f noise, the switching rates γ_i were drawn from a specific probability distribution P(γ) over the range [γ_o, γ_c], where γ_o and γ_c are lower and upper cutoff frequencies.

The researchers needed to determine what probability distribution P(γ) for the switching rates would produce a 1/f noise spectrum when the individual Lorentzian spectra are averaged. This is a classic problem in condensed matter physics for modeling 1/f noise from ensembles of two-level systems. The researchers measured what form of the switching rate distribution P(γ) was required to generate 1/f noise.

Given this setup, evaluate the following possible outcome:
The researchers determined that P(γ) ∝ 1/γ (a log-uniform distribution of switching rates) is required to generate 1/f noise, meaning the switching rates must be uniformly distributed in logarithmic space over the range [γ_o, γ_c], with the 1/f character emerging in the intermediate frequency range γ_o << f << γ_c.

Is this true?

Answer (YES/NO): YES